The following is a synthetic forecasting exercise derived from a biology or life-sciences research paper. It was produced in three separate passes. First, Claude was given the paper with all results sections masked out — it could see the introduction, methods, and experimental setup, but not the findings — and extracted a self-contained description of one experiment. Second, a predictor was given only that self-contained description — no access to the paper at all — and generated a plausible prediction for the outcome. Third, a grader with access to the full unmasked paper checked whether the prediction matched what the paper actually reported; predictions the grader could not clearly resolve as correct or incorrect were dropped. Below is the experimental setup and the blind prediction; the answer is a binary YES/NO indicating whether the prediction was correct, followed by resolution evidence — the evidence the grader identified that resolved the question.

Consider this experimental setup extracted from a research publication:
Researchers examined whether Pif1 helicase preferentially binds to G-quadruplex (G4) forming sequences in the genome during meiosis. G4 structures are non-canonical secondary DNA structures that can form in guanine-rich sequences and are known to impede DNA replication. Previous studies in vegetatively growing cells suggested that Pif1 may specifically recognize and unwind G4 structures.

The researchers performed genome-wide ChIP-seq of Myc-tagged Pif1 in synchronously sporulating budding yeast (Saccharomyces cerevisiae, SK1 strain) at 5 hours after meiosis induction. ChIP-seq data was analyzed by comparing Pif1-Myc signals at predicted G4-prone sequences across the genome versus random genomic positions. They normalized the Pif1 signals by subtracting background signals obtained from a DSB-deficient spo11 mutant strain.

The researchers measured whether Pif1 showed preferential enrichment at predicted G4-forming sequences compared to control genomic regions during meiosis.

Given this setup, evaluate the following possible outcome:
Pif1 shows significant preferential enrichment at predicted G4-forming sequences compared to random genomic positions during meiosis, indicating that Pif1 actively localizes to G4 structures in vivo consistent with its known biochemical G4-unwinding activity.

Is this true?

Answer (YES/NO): NO